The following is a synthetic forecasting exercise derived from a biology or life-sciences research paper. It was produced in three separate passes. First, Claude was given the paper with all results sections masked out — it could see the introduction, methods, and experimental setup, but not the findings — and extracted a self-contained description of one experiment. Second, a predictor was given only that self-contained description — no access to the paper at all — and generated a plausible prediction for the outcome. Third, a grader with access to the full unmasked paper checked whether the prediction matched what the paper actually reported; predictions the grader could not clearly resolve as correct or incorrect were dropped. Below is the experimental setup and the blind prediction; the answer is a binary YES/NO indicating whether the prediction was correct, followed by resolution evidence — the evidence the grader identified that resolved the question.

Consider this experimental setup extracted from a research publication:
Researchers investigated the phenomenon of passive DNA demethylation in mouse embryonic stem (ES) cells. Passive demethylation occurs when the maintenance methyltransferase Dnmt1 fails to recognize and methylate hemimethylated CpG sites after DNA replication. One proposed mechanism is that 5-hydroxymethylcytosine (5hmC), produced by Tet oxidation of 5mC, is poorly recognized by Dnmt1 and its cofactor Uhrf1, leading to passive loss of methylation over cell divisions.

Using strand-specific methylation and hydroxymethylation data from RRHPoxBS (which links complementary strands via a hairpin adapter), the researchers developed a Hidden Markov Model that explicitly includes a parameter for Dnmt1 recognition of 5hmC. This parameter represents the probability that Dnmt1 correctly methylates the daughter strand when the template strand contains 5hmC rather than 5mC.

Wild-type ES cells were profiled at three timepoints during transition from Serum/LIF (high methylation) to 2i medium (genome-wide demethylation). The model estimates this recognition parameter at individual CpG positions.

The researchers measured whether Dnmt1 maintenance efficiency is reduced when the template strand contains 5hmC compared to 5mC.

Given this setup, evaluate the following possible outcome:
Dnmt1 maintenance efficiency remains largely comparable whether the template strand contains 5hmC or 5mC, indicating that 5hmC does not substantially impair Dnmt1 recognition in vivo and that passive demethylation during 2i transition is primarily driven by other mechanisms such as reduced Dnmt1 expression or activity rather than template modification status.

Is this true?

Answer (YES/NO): NO